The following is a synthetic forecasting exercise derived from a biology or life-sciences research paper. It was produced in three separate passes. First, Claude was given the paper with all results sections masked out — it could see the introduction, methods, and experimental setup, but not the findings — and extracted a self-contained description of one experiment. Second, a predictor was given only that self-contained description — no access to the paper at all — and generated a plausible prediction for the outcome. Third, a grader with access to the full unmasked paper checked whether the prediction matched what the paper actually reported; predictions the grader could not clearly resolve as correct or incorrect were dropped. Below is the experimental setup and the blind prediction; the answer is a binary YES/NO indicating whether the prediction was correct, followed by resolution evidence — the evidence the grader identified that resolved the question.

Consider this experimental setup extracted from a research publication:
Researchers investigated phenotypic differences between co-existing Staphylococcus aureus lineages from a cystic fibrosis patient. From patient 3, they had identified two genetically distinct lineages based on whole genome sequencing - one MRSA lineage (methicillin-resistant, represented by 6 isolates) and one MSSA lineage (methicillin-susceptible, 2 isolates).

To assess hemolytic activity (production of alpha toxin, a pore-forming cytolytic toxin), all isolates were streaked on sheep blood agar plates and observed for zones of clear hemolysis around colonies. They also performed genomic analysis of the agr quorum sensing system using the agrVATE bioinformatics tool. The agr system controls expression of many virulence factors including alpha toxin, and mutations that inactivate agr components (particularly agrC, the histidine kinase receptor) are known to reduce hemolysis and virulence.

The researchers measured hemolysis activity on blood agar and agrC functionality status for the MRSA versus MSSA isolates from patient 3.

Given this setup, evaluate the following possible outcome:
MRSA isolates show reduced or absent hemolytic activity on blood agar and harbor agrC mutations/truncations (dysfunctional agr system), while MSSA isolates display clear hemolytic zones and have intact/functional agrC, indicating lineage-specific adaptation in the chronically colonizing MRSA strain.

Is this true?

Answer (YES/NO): YES